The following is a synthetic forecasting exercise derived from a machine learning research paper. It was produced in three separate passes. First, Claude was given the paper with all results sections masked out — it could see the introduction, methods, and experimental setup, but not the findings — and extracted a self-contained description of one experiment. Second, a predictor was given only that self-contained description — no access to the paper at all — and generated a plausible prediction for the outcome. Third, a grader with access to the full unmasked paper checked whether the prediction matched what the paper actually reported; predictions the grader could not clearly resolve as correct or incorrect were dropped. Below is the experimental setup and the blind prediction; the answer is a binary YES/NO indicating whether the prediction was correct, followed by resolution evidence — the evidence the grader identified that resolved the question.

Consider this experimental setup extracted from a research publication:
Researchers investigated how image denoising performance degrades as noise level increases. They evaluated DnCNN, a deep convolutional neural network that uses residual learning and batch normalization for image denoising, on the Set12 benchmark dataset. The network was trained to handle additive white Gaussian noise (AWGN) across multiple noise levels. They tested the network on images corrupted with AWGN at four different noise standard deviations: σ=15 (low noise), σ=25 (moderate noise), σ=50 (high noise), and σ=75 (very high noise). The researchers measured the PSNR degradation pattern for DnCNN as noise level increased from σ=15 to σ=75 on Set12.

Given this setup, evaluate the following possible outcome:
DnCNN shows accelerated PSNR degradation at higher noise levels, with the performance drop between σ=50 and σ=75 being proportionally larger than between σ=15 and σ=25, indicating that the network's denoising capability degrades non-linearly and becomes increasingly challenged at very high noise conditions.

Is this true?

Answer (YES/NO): NO